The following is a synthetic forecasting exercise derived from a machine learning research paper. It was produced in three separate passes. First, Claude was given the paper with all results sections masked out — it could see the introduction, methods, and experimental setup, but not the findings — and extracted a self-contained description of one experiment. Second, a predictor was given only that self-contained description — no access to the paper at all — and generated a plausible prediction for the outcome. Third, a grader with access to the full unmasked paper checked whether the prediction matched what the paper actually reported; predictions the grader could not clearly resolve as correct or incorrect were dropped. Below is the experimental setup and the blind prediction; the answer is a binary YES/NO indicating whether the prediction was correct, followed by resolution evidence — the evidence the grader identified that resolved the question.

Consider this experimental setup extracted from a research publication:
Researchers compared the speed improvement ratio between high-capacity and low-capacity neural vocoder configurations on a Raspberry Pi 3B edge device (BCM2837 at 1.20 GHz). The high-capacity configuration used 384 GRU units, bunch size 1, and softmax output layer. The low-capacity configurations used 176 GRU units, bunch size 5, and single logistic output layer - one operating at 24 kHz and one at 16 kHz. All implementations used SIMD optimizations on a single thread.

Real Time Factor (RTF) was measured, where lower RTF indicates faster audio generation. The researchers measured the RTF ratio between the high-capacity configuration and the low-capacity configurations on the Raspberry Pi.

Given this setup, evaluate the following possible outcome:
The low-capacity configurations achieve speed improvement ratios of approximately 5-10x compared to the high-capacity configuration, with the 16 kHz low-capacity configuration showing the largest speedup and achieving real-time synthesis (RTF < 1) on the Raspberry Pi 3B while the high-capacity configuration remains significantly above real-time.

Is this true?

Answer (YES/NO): YES